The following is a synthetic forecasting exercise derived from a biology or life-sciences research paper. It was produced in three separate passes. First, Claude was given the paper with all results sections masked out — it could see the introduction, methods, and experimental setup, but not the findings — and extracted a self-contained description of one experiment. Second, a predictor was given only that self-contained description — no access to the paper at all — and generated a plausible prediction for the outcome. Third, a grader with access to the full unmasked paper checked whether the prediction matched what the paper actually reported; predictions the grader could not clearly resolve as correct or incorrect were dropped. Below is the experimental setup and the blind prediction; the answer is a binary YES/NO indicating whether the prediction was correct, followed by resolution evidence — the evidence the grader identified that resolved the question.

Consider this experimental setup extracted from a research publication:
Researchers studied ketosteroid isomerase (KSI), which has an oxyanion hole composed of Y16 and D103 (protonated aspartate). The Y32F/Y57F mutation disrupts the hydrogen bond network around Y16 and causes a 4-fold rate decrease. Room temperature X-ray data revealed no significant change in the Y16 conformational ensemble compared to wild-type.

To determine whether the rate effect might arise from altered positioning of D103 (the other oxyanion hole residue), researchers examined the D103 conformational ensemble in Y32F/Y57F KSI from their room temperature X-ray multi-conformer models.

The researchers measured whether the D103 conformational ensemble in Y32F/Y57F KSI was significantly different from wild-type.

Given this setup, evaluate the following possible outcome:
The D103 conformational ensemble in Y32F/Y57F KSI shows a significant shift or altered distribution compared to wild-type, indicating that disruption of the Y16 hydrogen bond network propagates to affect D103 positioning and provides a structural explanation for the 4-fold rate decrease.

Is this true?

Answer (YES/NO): NO